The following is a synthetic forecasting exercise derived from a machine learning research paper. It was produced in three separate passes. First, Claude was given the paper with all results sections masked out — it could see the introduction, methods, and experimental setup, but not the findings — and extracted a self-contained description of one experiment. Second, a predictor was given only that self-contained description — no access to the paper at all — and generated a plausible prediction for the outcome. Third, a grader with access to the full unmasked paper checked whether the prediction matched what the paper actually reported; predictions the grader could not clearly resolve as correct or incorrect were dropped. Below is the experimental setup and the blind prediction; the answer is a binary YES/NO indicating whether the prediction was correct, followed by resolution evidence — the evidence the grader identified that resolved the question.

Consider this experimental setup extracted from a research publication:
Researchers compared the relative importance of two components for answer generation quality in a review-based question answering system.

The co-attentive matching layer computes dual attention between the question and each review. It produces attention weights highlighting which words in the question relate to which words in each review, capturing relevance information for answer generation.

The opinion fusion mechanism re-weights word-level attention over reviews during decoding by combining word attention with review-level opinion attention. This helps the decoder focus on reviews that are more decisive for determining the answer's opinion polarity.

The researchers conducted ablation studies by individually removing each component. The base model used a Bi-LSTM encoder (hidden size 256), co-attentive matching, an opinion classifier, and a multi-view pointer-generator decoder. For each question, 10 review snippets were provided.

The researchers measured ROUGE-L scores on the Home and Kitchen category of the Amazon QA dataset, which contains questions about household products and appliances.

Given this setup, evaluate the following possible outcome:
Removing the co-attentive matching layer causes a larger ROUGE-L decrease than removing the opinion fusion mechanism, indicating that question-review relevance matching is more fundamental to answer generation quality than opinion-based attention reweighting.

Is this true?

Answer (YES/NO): NO